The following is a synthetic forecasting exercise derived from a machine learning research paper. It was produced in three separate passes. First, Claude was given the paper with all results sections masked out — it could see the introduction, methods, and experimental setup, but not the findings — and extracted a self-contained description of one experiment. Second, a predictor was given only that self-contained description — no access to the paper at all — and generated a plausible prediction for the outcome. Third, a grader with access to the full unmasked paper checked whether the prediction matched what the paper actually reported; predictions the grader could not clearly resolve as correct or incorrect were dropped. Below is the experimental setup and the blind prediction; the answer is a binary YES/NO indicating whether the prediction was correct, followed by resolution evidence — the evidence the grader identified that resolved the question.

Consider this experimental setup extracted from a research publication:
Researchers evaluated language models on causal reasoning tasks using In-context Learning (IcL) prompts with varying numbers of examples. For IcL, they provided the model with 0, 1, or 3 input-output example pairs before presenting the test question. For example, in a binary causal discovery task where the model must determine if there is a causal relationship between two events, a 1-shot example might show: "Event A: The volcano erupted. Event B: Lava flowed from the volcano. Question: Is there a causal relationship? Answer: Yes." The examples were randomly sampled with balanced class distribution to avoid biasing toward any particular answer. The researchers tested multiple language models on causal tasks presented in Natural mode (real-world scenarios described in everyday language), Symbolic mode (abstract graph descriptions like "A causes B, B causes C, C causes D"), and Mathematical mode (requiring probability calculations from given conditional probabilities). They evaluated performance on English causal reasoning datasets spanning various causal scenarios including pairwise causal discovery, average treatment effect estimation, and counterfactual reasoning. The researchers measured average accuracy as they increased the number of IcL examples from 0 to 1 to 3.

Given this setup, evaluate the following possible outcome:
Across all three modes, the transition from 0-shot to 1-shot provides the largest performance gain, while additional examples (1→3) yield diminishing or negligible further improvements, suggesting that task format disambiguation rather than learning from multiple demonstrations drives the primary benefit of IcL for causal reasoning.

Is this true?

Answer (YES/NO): NO